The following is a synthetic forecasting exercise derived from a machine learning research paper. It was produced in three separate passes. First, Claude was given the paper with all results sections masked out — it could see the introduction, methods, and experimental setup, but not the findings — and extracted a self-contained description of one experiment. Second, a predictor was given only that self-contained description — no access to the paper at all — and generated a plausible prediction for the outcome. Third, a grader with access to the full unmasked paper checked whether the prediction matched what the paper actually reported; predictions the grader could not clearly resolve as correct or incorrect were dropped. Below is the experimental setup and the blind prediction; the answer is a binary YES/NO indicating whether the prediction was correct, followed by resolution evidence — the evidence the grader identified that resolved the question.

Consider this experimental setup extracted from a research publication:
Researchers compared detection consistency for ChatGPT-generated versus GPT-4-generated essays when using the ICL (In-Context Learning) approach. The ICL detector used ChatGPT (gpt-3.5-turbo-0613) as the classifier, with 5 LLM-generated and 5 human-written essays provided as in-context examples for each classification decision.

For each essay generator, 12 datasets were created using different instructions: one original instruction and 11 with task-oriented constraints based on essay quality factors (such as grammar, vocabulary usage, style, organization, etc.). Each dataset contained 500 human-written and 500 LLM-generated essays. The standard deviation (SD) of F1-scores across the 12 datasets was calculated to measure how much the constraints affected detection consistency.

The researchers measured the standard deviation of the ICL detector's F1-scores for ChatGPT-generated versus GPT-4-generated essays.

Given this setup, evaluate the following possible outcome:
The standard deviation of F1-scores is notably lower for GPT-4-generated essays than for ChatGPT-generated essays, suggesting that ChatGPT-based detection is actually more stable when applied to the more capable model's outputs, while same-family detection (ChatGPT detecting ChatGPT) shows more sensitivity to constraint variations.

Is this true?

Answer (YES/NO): NO